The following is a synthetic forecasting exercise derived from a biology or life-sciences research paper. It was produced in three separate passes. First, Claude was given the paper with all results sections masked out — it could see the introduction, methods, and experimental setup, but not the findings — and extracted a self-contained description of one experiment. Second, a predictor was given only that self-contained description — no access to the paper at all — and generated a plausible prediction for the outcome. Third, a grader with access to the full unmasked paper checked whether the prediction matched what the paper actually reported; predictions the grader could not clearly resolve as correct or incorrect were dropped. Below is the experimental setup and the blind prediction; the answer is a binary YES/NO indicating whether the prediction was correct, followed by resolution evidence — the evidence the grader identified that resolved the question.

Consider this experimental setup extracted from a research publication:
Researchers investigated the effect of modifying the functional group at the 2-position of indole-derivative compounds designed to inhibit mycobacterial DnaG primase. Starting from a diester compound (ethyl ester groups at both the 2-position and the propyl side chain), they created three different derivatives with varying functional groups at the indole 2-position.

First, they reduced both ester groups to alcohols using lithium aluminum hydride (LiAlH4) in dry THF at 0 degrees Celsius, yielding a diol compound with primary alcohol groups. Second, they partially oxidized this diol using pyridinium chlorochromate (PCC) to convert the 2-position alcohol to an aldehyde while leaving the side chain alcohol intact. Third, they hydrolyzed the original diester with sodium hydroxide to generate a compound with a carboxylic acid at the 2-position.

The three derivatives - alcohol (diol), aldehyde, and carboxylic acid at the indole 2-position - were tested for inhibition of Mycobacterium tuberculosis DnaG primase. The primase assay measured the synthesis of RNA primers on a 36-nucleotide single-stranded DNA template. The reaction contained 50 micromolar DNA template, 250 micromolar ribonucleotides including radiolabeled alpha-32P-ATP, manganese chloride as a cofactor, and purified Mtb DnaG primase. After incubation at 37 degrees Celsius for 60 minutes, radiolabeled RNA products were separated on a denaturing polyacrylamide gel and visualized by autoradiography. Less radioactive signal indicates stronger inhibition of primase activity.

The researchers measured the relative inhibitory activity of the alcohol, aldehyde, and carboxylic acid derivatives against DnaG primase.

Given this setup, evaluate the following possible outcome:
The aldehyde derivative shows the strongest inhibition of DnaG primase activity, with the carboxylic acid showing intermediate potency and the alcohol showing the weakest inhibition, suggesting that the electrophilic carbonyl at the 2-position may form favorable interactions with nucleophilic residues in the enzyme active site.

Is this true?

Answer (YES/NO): NO